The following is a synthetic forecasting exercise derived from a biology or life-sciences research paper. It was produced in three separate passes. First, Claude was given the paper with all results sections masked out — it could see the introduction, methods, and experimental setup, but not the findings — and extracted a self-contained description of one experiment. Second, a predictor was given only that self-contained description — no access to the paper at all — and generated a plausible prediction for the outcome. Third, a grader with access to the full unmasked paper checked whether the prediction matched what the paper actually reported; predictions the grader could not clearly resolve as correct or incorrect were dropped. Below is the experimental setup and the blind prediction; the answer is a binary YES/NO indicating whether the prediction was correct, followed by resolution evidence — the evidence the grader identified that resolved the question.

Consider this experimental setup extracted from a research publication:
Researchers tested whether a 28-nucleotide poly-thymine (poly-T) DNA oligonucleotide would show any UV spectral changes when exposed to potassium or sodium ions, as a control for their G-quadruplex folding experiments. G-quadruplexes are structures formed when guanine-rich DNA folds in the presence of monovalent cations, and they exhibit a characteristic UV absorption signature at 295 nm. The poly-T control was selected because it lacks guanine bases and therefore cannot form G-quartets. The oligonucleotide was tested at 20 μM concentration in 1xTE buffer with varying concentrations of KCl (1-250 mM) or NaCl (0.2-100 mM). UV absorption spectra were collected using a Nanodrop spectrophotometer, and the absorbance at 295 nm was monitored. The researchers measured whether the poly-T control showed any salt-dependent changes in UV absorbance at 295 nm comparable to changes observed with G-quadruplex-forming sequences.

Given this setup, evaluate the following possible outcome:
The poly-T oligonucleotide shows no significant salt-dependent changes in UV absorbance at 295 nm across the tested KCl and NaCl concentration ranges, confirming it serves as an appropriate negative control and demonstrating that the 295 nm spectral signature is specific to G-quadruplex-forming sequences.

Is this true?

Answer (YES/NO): YES